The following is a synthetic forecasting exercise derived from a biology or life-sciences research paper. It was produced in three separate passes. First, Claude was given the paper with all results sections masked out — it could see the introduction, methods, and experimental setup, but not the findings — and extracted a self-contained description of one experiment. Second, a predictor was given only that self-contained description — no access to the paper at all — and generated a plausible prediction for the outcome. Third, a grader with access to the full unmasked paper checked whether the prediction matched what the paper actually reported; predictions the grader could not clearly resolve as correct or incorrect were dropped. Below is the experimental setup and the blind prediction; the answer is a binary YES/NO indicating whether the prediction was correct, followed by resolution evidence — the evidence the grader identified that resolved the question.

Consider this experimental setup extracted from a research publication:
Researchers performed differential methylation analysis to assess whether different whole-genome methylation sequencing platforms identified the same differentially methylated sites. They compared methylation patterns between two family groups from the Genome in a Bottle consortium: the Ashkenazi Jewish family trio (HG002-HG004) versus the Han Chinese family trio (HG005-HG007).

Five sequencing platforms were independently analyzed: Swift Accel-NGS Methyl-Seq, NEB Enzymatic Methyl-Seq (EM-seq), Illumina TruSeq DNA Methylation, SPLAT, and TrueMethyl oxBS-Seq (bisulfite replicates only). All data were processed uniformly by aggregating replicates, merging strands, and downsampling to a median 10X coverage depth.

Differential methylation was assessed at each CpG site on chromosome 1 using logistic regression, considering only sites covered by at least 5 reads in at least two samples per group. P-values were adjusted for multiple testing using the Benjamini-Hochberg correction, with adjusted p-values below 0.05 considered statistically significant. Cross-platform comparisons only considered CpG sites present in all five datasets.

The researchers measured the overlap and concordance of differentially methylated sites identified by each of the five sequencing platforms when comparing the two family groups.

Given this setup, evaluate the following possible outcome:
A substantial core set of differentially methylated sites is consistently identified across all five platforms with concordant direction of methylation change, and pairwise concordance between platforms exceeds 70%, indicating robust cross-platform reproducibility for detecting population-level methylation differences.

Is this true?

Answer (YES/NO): NO